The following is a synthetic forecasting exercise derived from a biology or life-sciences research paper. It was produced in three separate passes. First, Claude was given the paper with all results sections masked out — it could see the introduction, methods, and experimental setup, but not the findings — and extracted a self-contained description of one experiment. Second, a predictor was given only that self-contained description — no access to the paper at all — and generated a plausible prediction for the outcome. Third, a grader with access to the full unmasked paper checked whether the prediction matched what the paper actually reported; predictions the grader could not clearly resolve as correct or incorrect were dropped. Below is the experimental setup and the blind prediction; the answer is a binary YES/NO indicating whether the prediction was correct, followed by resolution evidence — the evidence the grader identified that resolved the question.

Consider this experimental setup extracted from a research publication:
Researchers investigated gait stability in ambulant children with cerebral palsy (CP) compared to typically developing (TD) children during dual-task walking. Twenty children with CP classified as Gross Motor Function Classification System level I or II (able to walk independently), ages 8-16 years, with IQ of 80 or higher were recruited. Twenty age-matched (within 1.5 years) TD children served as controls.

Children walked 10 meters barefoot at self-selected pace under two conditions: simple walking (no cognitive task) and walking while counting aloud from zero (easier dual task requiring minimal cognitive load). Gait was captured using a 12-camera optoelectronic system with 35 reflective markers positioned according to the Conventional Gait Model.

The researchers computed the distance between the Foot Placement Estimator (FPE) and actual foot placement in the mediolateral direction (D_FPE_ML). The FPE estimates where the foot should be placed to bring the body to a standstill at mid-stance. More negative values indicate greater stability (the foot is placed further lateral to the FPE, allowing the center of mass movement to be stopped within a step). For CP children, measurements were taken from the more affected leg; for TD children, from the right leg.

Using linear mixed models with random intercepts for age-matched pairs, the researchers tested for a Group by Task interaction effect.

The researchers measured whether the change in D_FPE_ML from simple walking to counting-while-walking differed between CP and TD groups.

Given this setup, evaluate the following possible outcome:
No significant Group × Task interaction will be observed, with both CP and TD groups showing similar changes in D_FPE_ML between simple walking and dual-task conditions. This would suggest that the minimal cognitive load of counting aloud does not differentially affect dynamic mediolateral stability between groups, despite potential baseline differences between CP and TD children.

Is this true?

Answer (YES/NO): NO